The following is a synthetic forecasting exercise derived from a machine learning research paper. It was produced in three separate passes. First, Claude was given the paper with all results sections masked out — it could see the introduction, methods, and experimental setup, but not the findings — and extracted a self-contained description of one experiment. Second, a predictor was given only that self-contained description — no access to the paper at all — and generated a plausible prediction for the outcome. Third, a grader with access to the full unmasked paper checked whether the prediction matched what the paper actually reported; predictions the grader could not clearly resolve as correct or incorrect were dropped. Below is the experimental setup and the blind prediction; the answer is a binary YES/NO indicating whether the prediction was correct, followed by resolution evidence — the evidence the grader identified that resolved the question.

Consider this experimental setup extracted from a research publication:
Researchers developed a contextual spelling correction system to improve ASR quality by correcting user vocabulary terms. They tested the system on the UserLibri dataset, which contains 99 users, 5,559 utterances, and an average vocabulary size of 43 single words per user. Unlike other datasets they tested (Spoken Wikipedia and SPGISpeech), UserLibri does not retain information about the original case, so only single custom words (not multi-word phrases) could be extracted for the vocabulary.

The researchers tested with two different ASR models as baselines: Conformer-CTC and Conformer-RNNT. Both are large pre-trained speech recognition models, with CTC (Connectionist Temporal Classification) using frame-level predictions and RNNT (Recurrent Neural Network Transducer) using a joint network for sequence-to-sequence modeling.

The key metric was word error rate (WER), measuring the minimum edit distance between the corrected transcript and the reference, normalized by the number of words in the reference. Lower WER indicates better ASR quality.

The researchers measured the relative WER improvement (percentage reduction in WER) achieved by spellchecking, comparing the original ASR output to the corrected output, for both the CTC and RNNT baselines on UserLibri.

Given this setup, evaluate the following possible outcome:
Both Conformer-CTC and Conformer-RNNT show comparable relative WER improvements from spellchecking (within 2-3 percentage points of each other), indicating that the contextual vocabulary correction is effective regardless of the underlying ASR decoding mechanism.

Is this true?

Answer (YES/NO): YES